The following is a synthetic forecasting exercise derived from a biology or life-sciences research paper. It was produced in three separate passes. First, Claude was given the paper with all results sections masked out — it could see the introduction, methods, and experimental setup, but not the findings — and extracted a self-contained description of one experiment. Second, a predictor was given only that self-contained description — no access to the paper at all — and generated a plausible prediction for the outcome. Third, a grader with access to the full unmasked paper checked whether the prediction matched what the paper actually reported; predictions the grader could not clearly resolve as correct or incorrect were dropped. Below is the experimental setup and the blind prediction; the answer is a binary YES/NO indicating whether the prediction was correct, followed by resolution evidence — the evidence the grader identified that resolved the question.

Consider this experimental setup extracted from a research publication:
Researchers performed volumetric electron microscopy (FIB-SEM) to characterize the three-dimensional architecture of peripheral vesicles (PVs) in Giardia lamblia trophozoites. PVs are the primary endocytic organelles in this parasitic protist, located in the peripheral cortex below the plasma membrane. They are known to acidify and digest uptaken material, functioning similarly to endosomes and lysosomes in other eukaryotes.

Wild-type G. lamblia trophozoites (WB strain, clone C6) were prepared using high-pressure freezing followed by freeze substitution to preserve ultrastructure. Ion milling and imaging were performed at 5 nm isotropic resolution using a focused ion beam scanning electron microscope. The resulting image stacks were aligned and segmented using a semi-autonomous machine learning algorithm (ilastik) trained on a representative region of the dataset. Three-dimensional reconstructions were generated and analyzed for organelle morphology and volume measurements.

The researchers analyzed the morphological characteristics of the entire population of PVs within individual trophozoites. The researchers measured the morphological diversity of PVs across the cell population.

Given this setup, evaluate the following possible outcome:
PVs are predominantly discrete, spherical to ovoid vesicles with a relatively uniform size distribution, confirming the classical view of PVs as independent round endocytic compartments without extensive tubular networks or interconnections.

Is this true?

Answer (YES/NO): NO